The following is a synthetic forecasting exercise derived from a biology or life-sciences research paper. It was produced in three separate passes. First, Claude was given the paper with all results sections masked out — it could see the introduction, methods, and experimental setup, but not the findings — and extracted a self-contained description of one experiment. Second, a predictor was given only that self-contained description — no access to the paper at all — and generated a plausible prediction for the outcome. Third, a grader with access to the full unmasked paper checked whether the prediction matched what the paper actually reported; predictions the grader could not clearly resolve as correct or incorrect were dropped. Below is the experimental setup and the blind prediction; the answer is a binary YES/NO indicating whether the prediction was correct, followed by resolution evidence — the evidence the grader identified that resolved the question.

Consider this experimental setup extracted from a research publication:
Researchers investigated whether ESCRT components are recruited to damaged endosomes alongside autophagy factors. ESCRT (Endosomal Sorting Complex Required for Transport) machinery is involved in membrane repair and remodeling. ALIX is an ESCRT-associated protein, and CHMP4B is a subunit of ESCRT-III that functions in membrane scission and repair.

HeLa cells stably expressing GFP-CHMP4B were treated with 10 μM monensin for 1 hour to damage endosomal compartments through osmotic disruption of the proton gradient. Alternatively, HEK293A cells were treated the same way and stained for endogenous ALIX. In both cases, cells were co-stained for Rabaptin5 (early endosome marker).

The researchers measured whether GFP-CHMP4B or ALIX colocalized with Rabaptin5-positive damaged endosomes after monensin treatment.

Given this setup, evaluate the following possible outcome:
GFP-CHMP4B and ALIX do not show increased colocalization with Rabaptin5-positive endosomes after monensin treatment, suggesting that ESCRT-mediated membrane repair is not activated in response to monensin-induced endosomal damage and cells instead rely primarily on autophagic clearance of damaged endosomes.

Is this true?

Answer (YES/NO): YES